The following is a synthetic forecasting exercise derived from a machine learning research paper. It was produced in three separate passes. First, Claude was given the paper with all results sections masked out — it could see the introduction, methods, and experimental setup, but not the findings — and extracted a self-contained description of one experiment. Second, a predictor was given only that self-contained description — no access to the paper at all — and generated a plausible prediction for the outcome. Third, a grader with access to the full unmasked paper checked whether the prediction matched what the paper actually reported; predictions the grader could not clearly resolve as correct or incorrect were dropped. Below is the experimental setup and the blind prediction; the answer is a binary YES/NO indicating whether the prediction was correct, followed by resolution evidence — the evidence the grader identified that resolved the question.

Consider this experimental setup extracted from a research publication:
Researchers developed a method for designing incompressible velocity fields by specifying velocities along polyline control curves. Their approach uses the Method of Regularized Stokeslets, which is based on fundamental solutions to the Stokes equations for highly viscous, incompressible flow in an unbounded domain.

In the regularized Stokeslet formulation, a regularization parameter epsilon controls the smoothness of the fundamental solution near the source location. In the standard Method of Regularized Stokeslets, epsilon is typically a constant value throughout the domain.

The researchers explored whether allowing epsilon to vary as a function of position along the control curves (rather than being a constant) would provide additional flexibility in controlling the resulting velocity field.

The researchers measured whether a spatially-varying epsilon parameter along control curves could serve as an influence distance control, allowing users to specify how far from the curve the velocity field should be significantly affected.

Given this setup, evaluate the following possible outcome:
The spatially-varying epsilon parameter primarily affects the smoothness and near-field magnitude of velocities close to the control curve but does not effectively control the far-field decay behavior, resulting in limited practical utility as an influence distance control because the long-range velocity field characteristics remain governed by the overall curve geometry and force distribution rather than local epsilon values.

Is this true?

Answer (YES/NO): NO